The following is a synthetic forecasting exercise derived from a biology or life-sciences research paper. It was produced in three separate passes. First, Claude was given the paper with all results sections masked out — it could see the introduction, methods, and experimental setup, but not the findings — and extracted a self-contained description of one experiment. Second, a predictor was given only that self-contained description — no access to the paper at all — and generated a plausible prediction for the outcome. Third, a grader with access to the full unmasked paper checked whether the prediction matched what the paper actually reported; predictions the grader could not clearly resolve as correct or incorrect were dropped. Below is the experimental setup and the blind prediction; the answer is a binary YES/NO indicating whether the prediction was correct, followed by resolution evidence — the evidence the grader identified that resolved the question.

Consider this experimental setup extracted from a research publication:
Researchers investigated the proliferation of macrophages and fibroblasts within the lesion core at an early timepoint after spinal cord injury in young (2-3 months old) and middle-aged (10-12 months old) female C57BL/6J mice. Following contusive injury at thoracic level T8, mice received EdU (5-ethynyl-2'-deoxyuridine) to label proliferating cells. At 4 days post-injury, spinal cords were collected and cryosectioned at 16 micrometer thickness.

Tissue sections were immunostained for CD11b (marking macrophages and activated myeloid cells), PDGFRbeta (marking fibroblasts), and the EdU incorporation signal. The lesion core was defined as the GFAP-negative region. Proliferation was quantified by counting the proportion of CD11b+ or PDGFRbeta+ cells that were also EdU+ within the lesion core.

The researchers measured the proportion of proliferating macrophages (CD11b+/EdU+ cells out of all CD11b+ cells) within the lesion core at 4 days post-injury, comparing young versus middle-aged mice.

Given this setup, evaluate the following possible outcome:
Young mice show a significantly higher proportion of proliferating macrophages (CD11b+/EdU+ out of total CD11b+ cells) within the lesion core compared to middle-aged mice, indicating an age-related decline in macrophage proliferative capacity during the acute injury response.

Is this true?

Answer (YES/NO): NO